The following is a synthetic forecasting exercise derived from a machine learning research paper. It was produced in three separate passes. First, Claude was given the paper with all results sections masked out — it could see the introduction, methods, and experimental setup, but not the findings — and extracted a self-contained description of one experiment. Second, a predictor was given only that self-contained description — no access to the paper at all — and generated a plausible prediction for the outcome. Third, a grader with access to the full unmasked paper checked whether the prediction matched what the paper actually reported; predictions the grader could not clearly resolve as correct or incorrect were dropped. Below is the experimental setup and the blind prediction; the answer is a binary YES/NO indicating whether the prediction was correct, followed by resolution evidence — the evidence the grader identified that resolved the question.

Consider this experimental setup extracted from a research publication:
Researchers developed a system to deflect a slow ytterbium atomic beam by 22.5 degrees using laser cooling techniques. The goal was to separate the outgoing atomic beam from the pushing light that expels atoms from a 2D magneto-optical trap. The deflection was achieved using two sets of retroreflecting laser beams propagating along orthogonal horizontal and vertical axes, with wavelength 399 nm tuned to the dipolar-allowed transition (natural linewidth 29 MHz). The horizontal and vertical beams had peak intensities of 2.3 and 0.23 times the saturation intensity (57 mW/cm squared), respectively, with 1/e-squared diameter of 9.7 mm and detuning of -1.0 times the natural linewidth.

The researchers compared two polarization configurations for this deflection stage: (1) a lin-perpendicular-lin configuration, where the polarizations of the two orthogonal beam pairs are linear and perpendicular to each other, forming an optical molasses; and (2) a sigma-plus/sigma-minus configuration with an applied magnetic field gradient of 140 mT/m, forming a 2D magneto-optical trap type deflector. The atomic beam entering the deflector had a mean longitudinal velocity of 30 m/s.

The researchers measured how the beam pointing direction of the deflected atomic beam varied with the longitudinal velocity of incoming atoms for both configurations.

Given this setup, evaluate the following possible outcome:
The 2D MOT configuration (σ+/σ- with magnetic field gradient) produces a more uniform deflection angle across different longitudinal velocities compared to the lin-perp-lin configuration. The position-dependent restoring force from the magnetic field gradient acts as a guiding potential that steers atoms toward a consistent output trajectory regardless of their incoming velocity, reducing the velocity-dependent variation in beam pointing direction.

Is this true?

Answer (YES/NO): NO